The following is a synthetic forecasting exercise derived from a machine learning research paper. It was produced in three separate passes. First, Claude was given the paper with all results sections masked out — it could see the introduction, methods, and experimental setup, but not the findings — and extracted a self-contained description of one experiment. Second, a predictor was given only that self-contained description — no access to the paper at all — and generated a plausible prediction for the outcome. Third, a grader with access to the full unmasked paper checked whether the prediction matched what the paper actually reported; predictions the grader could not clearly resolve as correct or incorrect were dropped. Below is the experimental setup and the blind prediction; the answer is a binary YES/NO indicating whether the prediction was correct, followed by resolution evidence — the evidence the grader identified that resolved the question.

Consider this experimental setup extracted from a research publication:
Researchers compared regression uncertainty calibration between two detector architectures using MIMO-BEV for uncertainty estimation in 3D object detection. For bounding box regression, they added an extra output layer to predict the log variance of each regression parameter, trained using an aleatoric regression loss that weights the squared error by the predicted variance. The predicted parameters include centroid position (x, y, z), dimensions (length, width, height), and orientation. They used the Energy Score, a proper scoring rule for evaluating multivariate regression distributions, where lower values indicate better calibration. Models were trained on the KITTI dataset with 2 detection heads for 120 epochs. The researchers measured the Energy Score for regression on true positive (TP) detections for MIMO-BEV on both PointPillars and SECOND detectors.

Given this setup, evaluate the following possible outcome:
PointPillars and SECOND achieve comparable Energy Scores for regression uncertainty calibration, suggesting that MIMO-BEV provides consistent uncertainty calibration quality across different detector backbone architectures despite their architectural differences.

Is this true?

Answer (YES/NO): NO